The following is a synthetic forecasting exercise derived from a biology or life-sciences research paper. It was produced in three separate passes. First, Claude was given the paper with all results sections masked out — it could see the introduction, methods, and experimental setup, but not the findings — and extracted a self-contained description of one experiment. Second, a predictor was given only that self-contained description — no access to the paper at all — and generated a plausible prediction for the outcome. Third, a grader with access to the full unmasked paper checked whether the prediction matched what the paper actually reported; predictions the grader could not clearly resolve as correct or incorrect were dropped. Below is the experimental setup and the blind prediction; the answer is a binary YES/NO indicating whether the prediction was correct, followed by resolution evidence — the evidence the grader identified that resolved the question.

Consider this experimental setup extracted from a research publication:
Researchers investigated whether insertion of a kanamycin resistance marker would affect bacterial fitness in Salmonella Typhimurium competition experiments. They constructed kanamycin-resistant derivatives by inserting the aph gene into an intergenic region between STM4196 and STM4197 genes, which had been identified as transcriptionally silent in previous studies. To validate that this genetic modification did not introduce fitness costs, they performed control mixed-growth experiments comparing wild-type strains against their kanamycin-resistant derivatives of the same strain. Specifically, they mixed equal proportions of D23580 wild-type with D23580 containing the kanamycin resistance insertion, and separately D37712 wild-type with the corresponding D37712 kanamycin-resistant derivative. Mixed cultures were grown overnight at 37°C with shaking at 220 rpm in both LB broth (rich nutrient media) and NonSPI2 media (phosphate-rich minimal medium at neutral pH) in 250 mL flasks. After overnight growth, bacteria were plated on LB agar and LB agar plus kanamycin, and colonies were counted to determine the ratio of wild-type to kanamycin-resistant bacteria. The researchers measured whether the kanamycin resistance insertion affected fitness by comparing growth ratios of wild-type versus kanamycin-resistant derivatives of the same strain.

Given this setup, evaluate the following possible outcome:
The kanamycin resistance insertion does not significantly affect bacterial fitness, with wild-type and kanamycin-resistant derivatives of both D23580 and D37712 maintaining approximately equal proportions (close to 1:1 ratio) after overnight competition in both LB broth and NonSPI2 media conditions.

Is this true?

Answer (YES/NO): YES